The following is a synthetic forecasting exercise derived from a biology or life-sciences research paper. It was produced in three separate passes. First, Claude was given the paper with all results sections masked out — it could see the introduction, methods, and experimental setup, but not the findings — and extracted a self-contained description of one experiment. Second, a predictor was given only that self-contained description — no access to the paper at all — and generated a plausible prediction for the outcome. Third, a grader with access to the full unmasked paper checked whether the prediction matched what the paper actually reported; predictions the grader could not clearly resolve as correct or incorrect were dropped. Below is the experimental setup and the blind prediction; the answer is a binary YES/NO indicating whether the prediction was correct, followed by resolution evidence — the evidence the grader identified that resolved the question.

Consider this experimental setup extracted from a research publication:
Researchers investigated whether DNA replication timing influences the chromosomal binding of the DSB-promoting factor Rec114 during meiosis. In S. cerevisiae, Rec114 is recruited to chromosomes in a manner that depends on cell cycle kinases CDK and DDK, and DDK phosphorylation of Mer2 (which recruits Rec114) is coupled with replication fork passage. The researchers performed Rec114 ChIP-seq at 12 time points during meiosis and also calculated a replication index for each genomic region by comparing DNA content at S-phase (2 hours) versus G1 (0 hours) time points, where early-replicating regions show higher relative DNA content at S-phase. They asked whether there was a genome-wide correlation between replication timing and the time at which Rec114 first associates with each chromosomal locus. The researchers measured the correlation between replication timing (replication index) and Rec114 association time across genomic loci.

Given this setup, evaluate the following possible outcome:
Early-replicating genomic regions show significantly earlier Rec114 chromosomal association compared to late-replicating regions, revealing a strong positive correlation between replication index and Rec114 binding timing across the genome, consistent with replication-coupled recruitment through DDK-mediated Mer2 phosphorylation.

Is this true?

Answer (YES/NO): NO